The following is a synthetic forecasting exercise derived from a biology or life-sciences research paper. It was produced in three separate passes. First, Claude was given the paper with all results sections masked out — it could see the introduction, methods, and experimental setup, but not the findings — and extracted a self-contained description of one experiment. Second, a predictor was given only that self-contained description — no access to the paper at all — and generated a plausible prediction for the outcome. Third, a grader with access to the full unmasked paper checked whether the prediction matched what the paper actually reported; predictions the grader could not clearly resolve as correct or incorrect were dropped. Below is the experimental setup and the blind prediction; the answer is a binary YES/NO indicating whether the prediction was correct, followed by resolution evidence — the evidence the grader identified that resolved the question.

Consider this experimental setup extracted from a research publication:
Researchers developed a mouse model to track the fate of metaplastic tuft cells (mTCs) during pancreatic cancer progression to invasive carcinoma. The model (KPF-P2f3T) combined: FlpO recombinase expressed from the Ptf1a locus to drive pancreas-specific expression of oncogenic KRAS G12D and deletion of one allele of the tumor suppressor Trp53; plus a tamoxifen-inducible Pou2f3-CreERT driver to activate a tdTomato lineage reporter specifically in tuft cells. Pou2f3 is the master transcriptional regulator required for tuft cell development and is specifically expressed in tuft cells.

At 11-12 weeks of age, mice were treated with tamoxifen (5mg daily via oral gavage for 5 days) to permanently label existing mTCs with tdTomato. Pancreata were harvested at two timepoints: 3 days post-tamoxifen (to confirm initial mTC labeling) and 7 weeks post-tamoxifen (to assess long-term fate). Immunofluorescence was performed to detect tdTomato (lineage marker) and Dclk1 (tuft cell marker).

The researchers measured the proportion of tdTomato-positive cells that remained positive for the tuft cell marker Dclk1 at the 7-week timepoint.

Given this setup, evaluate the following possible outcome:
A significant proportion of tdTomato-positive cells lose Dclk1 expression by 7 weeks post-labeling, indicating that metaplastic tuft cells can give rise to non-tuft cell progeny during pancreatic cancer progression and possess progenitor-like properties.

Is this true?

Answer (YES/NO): YES